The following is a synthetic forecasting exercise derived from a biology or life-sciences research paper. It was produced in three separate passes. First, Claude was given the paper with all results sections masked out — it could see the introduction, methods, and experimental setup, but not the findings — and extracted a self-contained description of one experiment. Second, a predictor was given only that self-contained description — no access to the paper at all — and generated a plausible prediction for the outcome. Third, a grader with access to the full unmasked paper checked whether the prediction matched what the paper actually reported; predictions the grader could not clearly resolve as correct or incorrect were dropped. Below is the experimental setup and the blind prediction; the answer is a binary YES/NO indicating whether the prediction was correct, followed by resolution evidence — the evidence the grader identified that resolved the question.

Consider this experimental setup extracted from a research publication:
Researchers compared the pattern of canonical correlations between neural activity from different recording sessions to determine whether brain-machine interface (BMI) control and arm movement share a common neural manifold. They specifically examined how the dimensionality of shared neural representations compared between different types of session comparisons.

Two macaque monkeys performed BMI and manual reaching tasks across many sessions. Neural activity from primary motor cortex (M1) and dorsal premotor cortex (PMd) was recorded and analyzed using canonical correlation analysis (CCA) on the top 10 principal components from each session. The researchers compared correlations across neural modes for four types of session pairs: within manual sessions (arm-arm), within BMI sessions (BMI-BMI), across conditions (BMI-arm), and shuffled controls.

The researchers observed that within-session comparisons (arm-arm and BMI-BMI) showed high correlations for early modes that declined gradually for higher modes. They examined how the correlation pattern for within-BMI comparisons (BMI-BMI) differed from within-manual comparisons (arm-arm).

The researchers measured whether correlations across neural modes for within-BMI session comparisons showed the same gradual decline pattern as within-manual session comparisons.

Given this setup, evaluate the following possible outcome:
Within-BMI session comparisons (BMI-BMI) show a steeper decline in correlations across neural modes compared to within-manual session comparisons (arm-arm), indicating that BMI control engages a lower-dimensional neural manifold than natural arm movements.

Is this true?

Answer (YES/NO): YES